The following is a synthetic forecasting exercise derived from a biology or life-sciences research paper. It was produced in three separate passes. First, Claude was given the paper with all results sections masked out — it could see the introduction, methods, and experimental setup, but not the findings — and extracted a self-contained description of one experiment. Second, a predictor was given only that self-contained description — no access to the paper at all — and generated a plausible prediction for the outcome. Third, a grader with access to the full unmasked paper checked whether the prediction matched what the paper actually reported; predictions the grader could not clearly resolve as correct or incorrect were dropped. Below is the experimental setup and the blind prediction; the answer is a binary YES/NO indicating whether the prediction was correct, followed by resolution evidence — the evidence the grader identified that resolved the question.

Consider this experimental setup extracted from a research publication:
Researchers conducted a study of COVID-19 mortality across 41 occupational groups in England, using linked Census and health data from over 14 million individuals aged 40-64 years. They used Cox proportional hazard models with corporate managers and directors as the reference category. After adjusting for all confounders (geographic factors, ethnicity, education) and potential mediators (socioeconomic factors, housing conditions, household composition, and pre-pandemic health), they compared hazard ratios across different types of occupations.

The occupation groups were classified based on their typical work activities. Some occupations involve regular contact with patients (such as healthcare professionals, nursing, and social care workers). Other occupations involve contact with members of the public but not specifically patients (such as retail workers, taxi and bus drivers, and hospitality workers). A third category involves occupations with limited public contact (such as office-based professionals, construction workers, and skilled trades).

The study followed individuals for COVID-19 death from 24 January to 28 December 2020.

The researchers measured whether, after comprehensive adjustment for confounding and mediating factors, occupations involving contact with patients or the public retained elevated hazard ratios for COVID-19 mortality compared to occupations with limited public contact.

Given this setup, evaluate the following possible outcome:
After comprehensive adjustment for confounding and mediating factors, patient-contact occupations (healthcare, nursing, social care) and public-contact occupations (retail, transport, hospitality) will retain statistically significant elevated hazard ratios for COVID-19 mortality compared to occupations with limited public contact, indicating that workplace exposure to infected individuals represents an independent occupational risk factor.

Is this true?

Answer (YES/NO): YES